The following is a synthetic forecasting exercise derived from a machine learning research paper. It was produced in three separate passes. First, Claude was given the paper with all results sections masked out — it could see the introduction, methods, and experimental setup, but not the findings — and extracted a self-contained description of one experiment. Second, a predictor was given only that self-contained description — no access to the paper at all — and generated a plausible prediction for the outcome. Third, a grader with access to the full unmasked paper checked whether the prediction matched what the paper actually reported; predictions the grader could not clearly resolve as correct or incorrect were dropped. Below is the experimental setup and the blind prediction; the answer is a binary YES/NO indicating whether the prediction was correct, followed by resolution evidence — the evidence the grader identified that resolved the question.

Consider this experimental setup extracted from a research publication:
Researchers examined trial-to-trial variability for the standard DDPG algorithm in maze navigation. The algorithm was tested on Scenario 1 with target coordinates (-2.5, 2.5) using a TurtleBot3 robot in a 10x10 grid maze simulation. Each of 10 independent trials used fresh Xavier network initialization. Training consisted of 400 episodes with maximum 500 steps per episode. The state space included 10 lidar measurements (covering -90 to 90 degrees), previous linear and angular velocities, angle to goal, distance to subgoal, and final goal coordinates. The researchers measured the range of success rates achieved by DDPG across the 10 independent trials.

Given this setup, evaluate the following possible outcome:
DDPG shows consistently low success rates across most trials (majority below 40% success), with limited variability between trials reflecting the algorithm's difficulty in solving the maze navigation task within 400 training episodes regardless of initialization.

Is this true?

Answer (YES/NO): YES